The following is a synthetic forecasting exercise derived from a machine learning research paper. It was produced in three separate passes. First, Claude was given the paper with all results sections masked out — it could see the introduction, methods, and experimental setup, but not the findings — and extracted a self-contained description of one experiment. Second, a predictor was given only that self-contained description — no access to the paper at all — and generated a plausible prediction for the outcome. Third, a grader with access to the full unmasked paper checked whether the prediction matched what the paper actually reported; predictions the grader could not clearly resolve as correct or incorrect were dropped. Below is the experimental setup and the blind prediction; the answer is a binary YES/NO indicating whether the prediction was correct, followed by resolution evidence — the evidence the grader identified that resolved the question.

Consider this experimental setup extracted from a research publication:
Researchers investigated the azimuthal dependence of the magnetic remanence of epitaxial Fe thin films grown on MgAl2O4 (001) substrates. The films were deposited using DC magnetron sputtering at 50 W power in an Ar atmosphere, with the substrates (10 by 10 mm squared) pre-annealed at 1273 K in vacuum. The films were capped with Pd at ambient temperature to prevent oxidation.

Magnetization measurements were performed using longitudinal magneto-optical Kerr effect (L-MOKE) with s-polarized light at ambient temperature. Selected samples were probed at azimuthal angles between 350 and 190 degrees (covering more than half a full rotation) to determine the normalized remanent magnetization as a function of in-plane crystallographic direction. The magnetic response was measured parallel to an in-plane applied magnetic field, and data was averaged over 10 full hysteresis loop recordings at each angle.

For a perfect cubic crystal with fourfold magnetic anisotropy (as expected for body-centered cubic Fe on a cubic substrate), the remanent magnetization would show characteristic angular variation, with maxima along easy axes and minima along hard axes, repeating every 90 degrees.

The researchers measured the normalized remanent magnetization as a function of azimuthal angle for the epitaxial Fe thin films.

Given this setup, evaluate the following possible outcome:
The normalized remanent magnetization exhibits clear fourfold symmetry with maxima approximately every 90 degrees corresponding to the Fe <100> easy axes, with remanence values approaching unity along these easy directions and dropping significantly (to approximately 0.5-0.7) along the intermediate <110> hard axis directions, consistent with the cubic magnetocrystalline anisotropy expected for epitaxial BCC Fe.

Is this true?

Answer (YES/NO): NO